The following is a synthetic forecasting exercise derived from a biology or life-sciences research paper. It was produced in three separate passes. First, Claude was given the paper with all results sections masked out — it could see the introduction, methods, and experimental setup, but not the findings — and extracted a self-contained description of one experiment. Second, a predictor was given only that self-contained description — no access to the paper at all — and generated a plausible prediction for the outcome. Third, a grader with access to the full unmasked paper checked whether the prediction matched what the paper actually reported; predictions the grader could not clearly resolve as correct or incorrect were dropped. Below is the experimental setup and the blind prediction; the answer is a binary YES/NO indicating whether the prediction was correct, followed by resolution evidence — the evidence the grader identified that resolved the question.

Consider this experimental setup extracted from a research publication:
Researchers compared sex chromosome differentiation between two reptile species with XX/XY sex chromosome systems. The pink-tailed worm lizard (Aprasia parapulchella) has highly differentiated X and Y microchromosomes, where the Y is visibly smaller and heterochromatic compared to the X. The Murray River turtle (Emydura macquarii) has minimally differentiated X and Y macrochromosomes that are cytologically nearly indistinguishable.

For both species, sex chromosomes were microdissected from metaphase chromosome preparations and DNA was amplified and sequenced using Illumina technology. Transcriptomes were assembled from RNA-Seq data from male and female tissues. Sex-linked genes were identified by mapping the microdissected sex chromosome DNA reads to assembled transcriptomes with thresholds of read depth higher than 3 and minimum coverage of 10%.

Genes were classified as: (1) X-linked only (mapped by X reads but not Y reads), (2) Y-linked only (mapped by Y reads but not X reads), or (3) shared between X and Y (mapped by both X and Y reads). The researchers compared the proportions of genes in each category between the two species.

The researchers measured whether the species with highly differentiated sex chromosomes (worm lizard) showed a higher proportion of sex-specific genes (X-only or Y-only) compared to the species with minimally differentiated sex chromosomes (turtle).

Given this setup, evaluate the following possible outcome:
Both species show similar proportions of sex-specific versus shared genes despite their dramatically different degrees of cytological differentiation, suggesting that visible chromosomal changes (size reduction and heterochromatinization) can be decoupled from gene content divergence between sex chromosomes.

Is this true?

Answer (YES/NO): NO